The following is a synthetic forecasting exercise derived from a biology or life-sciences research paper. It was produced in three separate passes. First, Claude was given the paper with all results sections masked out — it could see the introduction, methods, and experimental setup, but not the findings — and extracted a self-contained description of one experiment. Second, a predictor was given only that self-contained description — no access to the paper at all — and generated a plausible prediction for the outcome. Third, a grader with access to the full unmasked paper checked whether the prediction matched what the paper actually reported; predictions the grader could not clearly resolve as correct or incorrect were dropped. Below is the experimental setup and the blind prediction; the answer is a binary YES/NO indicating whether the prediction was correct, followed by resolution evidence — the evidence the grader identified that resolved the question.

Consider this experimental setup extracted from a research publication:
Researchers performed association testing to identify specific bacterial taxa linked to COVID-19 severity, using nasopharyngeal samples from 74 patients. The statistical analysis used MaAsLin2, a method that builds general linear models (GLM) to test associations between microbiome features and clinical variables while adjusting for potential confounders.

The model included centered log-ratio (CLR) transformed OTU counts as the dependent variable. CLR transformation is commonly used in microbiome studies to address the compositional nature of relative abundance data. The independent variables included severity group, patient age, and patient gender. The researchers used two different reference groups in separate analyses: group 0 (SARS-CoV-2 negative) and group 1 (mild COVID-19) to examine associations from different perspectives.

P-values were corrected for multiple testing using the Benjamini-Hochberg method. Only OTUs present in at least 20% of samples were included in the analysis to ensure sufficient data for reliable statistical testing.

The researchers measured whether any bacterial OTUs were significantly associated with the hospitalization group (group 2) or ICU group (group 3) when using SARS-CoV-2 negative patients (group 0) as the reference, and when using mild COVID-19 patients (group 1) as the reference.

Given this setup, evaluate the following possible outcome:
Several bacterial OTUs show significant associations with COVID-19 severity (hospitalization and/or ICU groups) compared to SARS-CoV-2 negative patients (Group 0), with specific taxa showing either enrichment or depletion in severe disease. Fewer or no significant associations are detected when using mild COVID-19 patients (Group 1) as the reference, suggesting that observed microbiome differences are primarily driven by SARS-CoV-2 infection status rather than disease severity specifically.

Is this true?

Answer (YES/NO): NO